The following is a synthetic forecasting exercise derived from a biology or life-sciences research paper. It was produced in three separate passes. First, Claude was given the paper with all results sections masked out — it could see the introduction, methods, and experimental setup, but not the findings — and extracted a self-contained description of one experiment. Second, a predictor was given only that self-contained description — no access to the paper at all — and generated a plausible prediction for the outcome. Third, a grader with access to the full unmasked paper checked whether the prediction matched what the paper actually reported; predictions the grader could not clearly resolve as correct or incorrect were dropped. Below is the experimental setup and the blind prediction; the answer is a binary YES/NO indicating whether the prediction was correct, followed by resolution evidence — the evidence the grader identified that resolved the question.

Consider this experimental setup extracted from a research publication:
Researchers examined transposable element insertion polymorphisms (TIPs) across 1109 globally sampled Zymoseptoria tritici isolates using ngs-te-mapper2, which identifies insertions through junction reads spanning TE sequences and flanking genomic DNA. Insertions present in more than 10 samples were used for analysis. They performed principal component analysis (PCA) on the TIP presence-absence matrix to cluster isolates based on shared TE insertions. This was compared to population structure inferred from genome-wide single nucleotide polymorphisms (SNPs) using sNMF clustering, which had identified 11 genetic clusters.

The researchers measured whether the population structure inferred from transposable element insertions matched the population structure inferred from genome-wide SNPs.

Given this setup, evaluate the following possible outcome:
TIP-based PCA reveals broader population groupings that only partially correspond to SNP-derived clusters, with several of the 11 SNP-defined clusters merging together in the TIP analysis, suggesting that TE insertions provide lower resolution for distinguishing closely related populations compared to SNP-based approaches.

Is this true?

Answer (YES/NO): NO